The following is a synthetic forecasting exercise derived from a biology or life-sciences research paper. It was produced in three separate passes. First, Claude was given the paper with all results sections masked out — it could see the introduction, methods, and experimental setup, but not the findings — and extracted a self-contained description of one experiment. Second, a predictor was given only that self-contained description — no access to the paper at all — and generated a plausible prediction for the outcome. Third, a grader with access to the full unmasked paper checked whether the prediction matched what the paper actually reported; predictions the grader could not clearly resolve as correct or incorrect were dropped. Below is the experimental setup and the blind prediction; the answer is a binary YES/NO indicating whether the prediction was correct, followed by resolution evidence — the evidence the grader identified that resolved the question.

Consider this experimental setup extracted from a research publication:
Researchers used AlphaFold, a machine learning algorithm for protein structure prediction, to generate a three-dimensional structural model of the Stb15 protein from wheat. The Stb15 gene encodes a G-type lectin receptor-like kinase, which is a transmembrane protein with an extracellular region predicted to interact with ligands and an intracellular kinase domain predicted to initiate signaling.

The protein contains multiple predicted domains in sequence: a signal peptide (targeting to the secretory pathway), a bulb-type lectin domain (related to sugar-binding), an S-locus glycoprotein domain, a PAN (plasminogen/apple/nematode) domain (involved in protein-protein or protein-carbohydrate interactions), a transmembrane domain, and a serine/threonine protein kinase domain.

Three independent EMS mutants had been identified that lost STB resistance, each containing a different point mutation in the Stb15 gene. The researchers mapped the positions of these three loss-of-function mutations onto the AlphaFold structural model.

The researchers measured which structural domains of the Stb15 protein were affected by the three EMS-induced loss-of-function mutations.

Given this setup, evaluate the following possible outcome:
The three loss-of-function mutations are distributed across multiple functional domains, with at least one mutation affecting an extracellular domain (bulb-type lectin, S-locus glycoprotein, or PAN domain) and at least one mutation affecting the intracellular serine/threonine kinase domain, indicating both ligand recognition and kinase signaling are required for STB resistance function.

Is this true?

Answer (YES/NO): YES